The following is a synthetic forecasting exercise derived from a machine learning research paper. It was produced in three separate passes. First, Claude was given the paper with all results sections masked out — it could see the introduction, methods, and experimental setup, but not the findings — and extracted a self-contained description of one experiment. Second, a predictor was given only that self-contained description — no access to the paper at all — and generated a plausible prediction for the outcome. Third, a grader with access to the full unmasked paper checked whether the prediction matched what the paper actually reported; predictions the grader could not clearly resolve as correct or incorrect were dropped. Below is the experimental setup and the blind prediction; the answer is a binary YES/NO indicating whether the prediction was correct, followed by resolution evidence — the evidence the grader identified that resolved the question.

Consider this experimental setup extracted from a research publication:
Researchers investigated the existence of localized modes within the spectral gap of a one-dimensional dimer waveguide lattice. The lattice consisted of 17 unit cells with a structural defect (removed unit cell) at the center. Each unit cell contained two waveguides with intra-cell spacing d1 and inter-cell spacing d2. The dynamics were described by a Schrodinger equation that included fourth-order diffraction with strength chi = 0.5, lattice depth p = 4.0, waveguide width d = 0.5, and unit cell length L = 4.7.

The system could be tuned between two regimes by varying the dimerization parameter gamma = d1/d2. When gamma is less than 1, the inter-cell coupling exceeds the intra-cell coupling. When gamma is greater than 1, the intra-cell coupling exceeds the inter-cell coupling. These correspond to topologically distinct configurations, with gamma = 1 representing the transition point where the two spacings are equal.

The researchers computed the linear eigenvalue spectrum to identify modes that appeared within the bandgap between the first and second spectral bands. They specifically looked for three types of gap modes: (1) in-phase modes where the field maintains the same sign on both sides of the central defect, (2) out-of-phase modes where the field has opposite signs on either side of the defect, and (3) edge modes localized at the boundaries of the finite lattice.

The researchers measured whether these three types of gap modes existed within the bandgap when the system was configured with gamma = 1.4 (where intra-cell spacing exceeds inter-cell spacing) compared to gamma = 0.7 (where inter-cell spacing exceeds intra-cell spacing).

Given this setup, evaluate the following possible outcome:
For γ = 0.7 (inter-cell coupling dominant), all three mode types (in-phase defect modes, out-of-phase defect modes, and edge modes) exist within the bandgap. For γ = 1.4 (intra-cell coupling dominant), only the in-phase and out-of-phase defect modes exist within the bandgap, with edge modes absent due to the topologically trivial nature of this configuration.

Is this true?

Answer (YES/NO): NO